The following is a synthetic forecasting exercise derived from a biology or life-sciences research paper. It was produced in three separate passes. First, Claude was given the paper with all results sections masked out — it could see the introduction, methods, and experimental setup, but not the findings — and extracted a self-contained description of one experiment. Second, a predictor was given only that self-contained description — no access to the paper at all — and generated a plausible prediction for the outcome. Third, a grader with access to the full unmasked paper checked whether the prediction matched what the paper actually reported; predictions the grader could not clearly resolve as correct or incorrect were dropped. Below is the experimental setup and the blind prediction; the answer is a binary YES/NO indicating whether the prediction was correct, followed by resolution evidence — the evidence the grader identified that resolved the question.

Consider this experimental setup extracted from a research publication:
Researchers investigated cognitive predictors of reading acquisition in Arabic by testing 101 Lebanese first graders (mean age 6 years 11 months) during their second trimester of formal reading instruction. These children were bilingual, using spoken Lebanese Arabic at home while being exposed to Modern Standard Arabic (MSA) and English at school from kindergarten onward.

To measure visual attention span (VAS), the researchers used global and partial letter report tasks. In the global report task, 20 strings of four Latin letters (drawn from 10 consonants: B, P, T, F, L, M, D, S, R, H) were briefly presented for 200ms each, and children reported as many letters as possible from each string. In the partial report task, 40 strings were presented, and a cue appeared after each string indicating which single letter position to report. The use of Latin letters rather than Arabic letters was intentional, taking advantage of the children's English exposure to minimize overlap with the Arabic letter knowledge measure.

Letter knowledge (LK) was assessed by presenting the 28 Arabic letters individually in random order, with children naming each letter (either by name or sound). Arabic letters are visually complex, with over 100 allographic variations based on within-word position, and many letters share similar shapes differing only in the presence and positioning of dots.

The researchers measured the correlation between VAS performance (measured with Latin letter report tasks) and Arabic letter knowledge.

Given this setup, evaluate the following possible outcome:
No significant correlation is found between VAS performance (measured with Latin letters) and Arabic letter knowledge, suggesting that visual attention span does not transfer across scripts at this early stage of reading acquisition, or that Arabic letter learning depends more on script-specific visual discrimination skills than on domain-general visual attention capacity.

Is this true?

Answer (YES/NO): NO